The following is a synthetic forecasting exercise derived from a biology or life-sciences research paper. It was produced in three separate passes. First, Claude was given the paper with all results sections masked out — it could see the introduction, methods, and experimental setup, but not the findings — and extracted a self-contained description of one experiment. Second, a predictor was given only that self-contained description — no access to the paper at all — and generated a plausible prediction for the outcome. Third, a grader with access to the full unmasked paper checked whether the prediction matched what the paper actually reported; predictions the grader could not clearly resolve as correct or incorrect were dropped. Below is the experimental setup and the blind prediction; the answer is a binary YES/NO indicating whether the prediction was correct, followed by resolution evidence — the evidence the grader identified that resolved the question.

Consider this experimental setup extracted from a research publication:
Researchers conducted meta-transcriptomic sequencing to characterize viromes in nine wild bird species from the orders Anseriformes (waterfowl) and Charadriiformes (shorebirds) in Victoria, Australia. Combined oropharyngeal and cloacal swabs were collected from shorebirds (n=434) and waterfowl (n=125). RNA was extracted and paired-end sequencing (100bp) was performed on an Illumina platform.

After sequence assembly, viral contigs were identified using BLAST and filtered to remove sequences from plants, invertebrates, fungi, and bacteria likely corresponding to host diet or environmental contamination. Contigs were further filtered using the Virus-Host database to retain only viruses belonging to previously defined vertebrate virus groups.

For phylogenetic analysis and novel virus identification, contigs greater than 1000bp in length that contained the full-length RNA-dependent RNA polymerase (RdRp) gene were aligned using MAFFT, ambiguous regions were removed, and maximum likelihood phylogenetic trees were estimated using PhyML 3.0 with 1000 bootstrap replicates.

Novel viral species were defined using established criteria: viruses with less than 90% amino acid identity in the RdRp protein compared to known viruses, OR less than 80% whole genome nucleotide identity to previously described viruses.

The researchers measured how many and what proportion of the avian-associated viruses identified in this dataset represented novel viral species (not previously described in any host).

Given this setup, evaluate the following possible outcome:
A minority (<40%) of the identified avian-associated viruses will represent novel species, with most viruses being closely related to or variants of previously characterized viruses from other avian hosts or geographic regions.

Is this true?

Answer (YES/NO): NO